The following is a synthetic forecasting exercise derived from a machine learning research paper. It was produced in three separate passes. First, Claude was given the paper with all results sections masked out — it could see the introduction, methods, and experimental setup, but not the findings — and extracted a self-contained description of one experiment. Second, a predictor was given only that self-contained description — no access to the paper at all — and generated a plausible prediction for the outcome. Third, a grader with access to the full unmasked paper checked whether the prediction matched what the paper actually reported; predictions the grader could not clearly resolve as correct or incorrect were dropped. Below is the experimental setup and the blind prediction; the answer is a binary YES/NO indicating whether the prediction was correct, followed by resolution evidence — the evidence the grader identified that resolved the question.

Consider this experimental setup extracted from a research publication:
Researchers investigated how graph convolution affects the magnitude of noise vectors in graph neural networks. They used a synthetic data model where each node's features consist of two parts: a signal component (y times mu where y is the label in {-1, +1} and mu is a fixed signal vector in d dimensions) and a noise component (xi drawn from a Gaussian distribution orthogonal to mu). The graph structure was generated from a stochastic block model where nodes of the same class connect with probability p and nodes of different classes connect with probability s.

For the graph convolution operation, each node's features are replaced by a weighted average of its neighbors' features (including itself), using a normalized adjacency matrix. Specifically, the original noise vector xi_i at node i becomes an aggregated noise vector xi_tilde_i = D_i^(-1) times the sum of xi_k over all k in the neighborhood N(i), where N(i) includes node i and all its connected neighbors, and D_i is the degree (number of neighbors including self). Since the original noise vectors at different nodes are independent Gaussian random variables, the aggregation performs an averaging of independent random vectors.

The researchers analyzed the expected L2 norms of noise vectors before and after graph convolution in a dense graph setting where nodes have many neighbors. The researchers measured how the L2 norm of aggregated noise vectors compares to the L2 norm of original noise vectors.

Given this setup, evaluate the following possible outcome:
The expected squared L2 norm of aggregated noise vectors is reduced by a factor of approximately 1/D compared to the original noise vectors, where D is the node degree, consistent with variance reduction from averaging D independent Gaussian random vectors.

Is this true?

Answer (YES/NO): YES